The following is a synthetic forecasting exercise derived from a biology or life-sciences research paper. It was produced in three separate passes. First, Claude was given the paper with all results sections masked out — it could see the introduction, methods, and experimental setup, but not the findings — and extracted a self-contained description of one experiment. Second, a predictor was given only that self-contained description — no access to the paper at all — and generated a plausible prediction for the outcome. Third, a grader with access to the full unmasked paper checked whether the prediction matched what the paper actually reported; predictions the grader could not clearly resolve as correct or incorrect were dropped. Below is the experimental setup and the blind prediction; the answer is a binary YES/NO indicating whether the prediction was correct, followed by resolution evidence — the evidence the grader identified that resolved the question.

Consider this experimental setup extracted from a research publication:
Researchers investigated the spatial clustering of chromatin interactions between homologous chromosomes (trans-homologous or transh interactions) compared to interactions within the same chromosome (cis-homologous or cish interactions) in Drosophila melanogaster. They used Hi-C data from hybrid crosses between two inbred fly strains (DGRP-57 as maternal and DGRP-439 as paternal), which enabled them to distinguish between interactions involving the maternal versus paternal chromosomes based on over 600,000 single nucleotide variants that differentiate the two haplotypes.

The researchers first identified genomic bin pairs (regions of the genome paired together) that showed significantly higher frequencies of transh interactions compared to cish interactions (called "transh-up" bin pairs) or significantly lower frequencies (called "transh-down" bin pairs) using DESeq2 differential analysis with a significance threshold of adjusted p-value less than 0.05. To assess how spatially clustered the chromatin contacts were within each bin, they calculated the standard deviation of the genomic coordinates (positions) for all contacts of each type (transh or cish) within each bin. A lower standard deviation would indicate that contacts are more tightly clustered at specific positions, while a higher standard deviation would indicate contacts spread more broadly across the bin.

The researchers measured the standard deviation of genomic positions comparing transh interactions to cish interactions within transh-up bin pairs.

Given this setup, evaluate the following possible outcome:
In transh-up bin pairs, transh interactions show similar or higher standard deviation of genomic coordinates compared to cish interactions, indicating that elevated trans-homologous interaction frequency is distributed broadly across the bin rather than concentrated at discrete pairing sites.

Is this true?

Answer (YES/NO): NO